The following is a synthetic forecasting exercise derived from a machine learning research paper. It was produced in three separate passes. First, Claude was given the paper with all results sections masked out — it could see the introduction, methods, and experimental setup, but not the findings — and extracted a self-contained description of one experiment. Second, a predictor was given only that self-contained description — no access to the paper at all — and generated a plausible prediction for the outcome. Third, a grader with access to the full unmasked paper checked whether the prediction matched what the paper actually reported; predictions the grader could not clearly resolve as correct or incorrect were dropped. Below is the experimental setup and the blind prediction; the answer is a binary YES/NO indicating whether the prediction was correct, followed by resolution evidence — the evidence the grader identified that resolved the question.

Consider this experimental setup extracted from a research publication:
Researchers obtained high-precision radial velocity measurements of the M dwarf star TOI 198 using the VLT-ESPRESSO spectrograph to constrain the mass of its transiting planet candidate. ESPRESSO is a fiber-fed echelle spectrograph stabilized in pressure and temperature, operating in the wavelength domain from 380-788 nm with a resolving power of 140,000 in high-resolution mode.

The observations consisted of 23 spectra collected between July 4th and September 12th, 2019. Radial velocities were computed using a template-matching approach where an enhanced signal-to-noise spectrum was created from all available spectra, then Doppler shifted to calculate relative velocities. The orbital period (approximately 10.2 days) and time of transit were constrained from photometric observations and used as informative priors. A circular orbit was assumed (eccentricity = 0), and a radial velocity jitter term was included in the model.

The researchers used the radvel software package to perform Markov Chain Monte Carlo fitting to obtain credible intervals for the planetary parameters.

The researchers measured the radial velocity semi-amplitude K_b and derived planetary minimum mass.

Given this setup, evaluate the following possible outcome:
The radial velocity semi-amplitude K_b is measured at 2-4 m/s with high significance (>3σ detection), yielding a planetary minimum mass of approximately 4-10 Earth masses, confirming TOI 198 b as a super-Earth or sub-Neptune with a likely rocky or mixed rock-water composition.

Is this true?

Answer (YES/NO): YES